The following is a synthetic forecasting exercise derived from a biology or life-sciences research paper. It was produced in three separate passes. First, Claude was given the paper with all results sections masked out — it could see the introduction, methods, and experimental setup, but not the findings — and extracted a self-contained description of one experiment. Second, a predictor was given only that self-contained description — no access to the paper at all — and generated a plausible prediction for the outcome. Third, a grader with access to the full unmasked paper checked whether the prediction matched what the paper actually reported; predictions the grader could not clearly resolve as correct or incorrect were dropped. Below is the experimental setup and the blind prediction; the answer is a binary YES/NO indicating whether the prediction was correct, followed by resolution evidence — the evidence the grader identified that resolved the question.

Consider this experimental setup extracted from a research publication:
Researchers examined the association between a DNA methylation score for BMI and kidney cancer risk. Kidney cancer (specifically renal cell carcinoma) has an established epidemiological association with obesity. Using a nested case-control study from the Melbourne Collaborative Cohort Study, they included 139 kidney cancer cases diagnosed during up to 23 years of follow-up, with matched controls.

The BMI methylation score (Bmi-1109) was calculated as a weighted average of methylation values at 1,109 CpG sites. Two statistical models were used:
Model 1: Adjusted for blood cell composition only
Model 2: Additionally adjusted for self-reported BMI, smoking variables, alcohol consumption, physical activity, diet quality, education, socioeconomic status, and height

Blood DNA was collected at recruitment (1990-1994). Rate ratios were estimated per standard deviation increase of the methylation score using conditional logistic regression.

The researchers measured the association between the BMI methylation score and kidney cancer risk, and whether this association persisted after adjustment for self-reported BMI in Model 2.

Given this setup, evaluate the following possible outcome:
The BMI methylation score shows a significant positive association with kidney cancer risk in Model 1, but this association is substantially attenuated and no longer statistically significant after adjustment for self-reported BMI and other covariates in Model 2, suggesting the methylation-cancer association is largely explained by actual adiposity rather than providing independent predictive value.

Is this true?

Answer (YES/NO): YES